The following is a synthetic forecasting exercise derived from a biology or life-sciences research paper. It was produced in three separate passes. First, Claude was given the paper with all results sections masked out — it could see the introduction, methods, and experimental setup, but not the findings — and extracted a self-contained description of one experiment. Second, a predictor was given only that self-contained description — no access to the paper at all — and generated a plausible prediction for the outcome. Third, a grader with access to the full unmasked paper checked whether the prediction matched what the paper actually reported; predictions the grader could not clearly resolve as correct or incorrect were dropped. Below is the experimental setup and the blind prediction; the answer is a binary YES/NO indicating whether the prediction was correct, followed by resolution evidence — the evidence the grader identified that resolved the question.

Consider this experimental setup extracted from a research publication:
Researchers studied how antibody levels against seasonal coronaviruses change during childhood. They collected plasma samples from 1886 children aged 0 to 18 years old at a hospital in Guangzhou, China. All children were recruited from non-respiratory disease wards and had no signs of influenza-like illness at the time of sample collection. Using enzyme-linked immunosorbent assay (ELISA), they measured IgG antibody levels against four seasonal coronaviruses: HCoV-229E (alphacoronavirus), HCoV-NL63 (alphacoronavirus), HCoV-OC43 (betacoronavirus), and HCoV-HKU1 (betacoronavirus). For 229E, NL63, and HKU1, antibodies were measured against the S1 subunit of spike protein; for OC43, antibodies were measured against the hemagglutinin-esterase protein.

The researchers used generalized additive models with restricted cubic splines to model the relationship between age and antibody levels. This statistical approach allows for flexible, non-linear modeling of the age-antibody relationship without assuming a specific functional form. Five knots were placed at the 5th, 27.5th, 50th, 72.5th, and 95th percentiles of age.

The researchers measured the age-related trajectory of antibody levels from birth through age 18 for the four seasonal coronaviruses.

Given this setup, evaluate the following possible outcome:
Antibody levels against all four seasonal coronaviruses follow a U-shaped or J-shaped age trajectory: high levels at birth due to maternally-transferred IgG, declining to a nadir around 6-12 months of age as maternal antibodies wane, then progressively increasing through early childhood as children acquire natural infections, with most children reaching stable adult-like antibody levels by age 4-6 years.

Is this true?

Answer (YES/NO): NO